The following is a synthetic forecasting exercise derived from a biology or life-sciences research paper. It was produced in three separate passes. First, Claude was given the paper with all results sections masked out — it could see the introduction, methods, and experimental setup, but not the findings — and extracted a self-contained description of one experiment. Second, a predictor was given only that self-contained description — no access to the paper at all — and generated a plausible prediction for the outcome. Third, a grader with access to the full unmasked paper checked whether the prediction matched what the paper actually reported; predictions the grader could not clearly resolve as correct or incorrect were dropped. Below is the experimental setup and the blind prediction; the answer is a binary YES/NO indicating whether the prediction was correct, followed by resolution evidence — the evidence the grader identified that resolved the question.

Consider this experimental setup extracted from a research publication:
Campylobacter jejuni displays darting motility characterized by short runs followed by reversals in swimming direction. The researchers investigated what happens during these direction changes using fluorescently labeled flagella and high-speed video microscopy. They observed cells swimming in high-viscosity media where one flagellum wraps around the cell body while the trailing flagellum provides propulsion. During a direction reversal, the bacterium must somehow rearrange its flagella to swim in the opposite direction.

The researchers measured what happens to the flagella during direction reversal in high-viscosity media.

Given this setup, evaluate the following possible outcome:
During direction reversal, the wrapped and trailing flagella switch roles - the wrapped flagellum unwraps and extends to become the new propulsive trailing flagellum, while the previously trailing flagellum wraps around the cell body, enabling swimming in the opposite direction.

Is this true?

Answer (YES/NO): YES